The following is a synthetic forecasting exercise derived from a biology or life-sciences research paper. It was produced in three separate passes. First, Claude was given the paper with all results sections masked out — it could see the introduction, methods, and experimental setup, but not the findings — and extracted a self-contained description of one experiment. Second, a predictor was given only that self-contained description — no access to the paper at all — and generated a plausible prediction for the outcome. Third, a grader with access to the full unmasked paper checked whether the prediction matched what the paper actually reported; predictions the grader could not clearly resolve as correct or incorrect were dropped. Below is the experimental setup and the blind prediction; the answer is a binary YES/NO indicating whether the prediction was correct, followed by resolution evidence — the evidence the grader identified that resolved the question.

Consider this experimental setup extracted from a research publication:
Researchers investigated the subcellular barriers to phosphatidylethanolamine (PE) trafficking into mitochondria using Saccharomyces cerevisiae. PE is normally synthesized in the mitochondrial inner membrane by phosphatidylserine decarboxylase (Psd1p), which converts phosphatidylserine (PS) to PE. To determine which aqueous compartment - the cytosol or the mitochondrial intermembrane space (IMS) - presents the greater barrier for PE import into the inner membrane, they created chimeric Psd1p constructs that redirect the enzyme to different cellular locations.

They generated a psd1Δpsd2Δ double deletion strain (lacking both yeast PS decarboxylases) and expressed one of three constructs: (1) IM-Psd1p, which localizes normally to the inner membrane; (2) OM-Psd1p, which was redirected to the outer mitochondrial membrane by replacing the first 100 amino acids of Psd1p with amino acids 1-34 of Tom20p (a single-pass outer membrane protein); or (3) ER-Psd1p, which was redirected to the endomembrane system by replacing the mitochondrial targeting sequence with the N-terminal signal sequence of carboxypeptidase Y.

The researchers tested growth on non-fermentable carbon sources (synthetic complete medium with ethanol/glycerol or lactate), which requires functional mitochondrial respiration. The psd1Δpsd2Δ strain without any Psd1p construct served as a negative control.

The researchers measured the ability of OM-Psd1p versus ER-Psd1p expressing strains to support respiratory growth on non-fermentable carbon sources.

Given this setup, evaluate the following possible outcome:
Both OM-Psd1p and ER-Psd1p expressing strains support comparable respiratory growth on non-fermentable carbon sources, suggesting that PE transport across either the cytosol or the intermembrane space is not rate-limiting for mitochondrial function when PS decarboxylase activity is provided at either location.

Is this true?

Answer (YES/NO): NO